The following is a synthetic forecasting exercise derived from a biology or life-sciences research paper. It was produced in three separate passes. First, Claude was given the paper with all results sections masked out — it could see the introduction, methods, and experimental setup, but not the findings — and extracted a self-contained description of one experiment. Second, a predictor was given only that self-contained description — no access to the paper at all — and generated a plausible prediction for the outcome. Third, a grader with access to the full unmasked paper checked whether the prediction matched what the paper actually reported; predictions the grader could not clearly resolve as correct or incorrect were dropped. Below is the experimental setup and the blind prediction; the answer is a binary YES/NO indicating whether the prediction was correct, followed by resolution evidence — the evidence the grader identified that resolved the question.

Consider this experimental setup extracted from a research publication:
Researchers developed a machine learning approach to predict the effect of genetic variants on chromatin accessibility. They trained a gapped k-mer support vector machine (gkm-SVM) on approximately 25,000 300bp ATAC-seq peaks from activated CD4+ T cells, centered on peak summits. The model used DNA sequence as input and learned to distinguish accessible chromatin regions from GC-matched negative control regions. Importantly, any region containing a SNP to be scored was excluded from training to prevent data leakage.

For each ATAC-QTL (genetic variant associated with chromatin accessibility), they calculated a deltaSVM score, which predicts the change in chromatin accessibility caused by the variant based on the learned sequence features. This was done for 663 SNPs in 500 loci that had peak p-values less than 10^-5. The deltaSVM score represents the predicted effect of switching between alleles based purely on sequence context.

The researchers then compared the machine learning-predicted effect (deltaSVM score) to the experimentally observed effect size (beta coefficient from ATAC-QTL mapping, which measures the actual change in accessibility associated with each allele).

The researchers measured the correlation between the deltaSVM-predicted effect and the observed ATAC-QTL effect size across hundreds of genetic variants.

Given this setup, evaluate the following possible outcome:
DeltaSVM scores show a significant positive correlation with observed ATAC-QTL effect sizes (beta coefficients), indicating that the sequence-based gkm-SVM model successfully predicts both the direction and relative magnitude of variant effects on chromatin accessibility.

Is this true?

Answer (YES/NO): YES